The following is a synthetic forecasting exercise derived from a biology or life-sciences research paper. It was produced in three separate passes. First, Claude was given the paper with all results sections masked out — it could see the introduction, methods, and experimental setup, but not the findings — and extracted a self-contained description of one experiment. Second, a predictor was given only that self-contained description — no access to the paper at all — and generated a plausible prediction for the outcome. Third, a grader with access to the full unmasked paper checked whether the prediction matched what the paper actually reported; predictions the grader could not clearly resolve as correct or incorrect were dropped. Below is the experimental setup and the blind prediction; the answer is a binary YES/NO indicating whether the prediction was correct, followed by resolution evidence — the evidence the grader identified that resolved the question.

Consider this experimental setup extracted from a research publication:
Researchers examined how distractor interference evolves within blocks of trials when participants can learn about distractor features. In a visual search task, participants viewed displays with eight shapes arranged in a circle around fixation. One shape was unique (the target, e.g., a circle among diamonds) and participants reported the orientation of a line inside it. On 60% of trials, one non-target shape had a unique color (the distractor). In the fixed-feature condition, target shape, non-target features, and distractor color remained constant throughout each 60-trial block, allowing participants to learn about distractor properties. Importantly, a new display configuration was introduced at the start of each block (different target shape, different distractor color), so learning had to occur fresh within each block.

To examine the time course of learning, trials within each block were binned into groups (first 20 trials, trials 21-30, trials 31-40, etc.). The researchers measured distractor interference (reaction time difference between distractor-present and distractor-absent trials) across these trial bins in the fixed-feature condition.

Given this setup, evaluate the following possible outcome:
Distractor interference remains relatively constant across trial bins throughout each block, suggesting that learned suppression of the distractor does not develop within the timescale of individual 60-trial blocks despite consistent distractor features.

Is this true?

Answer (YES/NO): NO